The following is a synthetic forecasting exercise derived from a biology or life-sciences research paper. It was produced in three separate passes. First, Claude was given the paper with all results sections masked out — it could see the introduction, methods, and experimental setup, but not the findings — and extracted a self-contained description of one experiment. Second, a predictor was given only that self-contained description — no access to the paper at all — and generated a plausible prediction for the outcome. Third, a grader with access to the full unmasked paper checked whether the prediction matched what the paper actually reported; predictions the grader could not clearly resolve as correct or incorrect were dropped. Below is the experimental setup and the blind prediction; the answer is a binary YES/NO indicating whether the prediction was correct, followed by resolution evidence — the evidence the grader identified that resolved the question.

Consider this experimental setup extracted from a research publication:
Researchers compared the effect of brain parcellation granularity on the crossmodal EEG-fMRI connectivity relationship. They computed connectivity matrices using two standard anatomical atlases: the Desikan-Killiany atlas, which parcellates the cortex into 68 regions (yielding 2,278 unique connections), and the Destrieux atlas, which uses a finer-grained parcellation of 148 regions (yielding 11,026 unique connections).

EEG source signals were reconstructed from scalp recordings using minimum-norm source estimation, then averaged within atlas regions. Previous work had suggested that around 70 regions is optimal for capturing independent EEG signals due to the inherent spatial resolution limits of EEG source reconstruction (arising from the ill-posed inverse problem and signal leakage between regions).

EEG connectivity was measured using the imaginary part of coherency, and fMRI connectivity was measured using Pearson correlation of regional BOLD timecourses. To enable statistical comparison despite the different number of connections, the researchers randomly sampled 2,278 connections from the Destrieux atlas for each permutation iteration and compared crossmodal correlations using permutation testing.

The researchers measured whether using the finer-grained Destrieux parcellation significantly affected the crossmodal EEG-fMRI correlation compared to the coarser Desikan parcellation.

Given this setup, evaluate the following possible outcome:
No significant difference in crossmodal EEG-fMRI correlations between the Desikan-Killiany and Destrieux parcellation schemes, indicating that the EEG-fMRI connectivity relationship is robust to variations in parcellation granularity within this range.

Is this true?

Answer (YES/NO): NO